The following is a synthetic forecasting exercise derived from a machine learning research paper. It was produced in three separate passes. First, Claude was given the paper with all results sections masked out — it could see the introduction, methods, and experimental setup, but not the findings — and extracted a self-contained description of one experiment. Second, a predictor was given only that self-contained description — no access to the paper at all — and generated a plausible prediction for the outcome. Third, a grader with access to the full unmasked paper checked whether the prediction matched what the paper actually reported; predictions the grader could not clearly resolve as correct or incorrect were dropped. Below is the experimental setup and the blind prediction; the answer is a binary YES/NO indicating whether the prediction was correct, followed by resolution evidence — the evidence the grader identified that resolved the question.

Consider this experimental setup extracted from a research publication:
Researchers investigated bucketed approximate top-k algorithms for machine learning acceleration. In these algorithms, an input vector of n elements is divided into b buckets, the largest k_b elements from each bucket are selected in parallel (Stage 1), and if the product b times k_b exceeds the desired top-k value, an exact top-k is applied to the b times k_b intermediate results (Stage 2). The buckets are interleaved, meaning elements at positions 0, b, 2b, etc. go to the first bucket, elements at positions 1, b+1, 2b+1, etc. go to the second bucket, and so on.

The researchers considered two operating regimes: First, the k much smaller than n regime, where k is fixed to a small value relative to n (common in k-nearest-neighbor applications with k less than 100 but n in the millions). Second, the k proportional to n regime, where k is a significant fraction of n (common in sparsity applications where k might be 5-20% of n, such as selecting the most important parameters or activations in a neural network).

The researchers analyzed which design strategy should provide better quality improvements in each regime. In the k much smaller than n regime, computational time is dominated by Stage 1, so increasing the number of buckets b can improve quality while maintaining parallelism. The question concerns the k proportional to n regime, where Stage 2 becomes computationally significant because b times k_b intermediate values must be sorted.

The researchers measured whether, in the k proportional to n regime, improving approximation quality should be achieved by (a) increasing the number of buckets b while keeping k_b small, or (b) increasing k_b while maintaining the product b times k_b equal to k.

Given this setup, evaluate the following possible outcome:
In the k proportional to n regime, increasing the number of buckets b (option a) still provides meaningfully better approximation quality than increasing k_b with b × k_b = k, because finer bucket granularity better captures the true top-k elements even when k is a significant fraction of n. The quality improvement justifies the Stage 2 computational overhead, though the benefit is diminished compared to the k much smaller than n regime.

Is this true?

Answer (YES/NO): NO